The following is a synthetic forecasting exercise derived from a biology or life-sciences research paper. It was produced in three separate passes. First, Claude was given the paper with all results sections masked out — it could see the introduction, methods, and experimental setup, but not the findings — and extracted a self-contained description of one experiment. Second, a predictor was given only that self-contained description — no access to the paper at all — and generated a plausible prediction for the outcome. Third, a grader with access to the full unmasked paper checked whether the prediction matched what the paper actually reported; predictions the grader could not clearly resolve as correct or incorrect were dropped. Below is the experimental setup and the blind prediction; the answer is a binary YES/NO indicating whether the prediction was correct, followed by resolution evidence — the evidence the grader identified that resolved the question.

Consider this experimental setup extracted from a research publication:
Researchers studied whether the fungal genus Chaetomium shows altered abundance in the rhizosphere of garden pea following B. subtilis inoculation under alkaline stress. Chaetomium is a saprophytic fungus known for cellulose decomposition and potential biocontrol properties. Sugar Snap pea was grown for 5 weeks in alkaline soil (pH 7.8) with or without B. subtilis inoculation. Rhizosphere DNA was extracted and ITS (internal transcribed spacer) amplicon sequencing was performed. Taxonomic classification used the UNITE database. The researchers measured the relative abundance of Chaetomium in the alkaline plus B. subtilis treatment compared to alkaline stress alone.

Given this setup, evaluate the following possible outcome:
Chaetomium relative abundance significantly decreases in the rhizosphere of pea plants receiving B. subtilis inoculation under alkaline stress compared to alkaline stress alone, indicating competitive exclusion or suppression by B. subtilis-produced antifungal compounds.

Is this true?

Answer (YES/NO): NO